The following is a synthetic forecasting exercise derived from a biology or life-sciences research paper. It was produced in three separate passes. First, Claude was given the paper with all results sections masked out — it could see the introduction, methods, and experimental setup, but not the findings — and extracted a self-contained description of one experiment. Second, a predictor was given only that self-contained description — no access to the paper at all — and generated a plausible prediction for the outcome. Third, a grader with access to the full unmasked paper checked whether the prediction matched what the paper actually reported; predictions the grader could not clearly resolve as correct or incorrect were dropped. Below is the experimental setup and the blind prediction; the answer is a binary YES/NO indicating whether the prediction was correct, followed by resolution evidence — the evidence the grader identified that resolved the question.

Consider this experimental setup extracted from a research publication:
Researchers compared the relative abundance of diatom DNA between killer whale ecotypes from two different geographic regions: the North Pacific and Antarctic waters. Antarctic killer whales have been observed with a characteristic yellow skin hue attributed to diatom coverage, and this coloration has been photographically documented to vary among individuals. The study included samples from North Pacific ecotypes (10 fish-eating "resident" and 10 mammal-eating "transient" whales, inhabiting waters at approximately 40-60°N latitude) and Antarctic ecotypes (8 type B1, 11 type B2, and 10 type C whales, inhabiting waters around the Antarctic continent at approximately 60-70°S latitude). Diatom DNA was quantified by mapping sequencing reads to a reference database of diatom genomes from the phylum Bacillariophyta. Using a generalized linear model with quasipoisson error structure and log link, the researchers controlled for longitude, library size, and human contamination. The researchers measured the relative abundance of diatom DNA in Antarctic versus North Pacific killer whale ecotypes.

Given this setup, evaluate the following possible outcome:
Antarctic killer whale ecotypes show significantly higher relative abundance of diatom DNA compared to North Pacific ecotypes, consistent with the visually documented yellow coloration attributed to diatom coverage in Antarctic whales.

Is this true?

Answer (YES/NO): YES